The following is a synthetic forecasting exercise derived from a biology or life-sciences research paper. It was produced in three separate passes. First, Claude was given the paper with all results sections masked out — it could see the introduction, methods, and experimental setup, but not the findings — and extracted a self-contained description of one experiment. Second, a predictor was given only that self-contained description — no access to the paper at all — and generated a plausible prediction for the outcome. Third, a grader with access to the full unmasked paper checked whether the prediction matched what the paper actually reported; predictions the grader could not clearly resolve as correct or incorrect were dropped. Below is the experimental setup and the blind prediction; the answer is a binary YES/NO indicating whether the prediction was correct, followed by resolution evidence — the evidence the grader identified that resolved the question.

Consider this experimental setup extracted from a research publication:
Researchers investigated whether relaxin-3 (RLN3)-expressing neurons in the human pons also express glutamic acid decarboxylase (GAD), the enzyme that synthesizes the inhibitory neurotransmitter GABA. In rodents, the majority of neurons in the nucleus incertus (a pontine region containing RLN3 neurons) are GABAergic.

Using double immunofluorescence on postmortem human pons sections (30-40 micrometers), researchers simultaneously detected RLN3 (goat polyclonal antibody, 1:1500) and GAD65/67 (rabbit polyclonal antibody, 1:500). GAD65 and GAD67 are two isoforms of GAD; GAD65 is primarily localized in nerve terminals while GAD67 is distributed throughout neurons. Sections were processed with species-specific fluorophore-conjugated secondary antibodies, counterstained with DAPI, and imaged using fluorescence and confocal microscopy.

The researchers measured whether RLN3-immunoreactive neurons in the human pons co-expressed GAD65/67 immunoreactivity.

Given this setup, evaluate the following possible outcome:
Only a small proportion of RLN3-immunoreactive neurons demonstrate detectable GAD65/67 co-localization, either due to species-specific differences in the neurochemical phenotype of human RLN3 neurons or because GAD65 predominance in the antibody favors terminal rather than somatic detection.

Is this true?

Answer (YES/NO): NO